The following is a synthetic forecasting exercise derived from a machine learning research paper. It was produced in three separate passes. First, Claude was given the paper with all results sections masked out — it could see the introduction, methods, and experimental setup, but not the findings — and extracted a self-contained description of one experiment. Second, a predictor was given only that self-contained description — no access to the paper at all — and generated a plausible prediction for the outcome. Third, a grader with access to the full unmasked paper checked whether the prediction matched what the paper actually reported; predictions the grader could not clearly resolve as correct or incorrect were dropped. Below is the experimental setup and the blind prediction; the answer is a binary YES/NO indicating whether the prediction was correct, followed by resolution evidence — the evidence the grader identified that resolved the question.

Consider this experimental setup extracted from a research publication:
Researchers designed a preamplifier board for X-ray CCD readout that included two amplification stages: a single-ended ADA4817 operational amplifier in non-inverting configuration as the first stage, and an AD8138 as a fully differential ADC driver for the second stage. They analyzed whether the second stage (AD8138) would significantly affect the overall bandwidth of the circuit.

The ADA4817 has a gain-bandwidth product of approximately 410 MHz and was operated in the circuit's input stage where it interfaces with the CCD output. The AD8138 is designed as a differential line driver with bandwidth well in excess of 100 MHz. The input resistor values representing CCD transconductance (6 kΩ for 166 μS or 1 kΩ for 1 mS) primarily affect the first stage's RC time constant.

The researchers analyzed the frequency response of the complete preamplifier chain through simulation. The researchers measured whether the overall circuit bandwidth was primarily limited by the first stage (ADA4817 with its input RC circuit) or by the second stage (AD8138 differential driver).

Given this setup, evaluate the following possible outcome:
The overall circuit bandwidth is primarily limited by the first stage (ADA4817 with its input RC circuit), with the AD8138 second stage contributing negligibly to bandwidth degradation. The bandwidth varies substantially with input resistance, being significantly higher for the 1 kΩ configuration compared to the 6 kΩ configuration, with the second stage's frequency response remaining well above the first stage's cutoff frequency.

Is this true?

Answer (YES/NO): YES